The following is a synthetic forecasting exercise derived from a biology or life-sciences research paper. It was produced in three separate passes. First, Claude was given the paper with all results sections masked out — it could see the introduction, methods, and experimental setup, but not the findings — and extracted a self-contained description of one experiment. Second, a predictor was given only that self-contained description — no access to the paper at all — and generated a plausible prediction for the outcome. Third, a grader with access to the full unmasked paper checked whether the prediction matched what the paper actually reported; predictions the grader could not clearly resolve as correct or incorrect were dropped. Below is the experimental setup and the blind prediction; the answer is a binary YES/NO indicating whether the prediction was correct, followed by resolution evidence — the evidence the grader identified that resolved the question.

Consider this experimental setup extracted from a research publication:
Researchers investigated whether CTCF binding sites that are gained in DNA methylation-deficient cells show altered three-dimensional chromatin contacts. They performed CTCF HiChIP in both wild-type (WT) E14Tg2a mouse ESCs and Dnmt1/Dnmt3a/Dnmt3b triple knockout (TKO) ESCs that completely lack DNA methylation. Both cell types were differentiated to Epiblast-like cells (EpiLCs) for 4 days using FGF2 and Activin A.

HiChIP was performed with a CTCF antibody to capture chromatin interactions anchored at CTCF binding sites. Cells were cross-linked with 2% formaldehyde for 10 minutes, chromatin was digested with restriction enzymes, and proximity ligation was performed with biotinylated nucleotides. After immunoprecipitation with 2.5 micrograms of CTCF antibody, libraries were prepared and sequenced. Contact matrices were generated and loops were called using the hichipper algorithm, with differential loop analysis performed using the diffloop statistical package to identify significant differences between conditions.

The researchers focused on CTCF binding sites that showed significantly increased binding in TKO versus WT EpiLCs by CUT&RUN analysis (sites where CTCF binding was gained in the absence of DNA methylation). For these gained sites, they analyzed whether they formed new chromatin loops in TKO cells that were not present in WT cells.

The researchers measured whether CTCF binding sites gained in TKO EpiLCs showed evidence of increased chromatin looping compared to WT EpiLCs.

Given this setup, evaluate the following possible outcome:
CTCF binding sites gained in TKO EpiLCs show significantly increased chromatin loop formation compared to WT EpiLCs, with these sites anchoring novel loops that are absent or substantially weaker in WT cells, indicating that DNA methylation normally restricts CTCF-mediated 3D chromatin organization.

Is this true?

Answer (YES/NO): YES